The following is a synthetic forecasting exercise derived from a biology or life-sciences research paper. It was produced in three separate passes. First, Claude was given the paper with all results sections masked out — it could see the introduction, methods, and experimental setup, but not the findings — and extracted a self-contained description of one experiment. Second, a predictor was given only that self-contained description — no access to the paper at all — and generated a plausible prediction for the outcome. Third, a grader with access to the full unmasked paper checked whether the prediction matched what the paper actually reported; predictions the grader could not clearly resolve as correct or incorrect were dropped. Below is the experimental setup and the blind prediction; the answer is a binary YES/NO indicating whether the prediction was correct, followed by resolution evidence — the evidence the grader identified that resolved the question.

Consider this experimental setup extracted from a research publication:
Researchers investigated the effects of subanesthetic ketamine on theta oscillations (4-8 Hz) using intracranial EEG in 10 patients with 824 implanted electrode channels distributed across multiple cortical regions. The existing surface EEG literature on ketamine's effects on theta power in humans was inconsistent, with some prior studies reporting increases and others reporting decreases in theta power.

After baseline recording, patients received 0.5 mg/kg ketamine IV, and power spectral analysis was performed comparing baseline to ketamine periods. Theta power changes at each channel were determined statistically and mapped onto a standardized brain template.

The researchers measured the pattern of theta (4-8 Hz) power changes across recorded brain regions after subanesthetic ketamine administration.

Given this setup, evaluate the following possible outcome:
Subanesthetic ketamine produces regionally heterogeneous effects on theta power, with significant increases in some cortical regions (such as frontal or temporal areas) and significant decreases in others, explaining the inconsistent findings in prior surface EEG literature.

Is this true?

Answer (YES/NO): NO